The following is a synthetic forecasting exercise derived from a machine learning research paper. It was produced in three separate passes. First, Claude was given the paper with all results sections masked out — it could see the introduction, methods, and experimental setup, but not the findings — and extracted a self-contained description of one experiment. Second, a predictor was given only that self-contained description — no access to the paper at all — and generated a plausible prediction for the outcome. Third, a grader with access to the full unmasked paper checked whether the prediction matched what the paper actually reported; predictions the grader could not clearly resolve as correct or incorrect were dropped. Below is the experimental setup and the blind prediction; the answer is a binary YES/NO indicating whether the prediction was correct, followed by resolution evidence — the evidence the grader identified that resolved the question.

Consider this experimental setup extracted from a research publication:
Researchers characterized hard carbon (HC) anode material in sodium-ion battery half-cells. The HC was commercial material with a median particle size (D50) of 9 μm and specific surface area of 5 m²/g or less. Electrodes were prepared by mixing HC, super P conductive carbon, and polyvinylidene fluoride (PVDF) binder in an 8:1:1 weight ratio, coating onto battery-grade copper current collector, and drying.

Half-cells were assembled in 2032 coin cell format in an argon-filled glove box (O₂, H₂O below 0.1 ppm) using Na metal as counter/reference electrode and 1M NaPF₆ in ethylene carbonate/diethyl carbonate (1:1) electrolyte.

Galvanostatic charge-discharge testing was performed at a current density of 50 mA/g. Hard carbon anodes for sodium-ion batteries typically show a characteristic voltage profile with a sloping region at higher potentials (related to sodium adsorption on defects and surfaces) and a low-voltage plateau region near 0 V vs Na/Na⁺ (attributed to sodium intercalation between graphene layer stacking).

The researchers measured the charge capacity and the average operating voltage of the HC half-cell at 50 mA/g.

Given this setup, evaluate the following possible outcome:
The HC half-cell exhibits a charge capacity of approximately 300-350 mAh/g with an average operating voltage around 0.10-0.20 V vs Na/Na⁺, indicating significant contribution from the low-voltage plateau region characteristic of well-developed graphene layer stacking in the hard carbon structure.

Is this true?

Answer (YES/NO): NO